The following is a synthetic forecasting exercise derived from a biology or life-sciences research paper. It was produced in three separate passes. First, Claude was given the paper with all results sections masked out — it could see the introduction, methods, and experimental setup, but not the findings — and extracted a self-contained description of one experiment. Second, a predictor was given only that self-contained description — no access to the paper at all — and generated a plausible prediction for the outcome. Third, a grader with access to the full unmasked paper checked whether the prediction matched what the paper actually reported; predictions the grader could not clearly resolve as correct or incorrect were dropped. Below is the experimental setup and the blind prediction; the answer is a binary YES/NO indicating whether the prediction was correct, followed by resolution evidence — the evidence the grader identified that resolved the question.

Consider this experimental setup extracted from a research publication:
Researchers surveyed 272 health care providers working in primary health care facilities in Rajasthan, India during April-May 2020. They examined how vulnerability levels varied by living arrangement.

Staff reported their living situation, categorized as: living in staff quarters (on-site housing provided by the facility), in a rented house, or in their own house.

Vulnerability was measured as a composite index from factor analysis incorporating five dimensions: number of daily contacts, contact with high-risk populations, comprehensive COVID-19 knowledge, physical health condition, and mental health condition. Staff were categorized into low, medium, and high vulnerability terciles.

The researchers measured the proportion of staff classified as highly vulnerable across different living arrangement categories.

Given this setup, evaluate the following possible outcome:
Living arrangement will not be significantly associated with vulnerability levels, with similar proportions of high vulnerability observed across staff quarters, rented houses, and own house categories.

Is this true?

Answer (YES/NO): NO